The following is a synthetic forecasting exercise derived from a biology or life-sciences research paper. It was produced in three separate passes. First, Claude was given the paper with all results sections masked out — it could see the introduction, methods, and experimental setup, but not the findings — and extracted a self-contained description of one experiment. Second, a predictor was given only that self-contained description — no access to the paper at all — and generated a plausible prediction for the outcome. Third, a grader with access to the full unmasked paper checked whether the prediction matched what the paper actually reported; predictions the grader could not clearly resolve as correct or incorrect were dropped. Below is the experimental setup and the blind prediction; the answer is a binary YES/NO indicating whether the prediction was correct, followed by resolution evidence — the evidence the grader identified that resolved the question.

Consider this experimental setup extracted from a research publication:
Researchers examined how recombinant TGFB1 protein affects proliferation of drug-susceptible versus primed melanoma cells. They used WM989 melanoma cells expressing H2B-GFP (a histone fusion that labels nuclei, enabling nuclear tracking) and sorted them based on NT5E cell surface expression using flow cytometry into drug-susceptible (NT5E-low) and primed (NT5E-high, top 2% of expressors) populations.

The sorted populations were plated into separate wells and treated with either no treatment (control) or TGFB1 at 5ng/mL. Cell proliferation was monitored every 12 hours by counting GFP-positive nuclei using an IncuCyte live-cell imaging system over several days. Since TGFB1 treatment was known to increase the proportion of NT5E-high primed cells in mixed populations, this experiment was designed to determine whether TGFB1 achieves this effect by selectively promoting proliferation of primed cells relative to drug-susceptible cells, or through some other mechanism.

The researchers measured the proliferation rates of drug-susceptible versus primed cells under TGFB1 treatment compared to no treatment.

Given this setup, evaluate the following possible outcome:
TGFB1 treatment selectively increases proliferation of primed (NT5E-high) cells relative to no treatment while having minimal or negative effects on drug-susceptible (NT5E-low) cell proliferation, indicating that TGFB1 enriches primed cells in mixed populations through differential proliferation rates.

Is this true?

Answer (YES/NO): NO